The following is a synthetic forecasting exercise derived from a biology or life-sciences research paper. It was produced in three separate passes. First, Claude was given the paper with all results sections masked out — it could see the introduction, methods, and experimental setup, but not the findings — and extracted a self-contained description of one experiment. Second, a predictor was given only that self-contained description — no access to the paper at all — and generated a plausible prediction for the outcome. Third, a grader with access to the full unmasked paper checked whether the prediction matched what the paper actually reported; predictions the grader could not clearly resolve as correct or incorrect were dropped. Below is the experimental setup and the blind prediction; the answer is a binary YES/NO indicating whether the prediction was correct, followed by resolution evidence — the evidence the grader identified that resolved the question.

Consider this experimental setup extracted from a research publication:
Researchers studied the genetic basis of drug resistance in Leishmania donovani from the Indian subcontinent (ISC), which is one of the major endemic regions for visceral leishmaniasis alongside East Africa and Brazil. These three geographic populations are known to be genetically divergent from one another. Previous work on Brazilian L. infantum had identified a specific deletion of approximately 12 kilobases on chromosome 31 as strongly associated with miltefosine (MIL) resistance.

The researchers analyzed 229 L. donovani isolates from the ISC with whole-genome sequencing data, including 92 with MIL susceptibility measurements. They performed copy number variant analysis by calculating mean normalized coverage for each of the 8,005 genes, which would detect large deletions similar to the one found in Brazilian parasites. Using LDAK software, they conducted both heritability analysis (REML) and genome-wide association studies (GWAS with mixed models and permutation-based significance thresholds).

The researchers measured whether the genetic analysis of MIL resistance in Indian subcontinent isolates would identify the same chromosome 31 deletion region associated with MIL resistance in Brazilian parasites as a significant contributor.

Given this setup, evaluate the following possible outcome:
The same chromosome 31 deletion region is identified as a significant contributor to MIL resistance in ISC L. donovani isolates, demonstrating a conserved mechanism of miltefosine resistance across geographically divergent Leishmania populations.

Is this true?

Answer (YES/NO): NO